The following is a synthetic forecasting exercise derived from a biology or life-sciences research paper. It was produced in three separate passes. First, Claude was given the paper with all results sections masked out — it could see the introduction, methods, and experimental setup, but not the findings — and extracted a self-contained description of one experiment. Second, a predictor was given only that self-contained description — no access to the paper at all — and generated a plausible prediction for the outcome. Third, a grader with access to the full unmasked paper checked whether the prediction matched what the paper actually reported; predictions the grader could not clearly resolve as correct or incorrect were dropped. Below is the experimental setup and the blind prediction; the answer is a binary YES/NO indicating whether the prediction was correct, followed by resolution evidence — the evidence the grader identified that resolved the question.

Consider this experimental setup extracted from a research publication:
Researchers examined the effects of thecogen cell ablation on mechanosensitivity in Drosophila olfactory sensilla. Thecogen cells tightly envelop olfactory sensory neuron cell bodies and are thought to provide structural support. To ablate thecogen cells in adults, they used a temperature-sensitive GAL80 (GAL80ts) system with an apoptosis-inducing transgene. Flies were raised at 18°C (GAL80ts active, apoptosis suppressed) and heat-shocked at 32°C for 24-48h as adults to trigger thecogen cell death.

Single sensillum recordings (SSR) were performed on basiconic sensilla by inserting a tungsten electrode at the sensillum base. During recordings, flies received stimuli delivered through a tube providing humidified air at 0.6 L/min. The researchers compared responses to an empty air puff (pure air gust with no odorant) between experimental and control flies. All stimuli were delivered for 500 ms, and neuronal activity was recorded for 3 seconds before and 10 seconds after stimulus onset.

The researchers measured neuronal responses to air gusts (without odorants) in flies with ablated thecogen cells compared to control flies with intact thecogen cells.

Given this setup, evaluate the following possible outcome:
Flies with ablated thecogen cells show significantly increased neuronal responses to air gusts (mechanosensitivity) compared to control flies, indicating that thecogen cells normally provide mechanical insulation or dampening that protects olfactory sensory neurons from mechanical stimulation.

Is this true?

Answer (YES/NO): YES